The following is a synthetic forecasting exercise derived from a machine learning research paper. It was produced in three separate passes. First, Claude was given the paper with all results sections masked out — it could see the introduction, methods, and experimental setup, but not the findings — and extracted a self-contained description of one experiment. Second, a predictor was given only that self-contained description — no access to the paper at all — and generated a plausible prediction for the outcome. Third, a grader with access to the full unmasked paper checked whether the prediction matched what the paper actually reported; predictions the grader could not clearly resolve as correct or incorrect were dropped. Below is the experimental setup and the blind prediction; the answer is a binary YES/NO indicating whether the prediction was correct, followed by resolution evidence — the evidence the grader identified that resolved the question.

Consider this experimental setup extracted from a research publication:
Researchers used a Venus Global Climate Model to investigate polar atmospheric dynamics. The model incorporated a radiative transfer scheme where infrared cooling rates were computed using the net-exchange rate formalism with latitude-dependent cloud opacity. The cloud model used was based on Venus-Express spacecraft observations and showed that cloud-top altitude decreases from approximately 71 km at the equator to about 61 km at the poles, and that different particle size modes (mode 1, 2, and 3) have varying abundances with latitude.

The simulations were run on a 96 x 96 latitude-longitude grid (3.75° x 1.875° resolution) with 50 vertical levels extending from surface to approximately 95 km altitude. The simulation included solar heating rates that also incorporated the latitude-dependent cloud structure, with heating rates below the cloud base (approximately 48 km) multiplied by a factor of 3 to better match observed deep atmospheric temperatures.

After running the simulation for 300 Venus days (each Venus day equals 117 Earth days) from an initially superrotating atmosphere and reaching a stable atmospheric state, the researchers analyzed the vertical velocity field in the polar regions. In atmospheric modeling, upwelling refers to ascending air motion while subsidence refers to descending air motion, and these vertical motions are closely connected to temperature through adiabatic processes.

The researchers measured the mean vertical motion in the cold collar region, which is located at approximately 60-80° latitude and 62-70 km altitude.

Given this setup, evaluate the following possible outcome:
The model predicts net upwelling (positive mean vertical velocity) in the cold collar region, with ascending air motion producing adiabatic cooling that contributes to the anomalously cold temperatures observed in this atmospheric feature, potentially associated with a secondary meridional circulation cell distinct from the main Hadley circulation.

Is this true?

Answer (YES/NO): YES